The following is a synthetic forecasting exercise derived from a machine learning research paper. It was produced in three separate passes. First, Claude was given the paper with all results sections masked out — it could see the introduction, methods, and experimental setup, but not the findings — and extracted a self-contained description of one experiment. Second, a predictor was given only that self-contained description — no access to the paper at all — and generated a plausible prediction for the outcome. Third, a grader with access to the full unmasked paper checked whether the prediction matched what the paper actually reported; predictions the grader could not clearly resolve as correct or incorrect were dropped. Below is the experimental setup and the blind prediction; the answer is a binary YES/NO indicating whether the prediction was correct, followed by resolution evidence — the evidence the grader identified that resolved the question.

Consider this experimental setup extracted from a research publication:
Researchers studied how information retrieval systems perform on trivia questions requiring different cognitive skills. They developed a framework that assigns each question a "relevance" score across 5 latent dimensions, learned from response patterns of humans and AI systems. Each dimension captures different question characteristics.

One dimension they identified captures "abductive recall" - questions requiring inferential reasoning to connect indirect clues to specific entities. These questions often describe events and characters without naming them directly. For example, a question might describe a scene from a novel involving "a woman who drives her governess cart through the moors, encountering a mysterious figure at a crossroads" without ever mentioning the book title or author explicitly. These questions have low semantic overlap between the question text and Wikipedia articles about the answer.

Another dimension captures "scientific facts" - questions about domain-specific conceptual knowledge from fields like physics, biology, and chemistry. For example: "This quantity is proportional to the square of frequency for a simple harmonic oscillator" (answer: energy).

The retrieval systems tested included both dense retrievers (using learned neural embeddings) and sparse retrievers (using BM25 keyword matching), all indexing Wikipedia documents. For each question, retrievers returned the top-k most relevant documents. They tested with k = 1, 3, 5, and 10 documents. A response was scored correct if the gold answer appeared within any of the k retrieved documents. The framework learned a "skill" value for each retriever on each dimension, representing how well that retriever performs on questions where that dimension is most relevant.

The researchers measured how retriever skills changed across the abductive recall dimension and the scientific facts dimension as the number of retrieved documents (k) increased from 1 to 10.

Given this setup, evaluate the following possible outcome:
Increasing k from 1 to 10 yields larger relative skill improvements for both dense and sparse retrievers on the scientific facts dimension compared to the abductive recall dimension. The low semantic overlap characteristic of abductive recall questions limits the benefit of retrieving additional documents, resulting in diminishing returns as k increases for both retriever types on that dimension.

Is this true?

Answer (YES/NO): NO